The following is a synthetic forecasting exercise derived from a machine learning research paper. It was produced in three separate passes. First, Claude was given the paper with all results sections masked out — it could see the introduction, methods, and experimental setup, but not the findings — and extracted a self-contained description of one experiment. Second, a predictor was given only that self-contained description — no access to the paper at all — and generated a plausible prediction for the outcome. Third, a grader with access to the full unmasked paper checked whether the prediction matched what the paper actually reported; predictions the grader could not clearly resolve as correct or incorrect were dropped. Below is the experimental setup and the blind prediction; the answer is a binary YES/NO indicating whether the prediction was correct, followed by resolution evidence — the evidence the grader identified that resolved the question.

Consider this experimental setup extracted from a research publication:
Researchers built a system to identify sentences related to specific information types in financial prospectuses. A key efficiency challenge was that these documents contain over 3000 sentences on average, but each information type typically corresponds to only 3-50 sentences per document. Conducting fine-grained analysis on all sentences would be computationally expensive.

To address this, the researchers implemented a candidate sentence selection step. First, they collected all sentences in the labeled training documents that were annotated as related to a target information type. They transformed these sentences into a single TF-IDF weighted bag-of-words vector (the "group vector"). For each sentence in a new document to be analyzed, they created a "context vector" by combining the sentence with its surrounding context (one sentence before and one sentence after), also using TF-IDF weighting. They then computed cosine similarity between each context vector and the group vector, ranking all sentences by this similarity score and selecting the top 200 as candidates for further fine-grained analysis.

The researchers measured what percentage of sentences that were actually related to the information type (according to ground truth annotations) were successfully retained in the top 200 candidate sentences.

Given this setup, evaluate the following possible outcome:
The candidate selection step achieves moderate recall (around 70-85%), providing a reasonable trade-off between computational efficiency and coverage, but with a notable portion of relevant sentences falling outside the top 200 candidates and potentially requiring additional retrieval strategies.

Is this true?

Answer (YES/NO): NO